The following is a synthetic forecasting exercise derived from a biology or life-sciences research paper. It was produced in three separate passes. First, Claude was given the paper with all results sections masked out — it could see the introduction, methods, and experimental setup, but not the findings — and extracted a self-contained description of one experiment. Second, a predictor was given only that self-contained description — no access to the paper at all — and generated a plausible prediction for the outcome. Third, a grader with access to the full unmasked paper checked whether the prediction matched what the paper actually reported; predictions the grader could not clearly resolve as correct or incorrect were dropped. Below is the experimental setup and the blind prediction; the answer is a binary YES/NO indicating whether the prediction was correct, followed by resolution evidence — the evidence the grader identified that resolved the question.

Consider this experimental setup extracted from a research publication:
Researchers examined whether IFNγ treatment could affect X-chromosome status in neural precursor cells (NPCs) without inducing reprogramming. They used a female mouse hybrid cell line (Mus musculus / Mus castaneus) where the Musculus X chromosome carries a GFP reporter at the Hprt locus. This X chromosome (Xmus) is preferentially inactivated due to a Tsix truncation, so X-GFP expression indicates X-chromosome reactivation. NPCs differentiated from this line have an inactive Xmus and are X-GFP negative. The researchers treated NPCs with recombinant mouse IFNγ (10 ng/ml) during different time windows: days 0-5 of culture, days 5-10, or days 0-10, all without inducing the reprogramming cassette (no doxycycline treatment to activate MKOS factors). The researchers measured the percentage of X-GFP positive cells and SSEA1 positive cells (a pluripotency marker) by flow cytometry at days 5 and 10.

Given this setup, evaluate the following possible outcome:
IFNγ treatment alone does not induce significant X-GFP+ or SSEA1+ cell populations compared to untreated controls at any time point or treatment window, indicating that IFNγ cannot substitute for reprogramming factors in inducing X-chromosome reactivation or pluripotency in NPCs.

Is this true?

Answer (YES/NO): NO